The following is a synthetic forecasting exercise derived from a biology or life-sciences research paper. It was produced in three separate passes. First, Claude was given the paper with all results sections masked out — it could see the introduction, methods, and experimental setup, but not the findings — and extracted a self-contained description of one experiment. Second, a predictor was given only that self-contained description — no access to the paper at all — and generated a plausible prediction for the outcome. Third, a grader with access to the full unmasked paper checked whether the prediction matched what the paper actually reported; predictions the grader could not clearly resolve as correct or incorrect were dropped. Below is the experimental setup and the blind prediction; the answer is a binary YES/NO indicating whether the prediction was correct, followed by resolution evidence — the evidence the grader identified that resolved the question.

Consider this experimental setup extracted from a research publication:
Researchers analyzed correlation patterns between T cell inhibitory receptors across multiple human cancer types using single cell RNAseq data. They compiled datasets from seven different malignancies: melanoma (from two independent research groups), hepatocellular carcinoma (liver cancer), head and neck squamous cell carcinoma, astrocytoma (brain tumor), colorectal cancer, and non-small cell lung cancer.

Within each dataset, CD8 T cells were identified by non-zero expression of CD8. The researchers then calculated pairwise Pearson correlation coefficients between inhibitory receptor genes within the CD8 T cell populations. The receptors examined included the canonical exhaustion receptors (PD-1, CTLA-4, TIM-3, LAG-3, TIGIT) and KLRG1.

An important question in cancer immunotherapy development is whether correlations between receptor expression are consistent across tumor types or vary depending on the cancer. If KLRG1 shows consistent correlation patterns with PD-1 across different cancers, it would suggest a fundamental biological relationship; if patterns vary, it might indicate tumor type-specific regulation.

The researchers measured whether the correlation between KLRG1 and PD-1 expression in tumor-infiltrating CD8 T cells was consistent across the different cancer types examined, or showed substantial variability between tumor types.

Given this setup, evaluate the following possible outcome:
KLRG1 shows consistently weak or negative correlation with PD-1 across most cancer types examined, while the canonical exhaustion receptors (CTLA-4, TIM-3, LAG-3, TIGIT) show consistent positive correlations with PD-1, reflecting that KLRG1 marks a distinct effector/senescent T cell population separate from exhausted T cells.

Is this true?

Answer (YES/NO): YES